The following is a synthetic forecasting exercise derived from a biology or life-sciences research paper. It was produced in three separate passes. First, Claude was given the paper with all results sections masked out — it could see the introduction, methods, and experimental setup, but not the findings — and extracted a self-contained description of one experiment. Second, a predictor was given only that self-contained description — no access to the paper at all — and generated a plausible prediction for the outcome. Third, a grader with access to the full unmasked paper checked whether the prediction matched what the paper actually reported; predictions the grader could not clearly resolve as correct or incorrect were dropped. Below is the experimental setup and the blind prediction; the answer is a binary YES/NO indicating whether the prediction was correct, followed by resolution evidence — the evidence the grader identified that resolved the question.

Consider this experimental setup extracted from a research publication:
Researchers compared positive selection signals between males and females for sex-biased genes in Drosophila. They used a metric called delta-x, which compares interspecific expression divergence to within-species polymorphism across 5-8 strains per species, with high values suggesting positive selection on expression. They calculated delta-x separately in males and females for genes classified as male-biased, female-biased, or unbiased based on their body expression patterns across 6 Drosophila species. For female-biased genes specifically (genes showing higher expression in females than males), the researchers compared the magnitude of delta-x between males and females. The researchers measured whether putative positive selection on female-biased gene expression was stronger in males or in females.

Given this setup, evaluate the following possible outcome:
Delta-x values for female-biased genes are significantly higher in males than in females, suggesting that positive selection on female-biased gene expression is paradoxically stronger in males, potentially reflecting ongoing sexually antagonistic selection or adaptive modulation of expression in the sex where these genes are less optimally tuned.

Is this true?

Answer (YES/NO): YES